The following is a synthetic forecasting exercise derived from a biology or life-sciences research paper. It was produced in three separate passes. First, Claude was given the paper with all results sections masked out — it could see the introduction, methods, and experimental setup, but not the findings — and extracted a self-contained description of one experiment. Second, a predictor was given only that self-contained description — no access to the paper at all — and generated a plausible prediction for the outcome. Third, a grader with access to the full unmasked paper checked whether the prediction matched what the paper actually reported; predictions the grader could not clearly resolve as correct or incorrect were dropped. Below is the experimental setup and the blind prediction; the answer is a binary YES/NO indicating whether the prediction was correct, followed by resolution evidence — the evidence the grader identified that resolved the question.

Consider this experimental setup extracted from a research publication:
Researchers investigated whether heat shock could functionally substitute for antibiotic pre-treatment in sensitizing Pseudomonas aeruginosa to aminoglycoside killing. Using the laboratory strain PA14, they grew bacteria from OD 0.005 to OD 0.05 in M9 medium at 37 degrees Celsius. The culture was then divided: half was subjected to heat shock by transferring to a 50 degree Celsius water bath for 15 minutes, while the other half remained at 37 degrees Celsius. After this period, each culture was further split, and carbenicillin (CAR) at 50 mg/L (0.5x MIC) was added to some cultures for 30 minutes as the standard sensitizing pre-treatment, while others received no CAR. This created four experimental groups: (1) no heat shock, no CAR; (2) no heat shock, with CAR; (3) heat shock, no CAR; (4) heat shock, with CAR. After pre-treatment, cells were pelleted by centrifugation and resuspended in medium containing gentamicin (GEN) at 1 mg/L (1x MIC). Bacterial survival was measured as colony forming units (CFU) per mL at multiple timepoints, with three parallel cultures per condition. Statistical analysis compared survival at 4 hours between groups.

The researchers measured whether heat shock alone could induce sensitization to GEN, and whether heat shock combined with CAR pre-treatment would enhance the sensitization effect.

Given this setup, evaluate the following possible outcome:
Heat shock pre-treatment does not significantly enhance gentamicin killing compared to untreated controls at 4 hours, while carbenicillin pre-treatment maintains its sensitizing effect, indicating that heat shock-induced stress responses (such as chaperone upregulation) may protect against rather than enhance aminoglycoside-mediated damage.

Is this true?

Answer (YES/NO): NO